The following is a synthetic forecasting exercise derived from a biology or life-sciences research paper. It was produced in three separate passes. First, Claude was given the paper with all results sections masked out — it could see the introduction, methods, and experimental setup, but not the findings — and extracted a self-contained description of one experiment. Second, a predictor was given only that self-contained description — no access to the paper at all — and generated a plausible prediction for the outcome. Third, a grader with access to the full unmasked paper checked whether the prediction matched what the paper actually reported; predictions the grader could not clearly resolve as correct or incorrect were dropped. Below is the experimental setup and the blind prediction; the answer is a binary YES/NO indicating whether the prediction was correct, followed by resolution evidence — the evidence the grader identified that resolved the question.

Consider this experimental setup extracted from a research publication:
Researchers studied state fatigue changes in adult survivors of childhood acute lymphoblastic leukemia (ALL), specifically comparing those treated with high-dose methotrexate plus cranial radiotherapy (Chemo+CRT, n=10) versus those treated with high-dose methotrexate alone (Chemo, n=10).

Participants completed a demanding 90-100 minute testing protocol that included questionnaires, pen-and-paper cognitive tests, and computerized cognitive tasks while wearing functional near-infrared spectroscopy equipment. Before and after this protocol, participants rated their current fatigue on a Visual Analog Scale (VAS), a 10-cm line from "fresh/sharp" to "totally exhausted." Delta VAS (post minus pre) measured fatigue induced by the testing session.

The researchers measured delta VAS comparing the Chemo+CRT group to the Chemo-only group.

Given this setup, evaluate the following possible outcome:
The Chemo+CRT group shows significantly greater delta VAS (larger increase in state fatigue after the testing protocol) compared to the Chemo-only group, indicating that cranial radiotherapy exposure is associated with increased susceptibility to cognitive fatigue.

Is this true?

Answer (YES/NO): NO